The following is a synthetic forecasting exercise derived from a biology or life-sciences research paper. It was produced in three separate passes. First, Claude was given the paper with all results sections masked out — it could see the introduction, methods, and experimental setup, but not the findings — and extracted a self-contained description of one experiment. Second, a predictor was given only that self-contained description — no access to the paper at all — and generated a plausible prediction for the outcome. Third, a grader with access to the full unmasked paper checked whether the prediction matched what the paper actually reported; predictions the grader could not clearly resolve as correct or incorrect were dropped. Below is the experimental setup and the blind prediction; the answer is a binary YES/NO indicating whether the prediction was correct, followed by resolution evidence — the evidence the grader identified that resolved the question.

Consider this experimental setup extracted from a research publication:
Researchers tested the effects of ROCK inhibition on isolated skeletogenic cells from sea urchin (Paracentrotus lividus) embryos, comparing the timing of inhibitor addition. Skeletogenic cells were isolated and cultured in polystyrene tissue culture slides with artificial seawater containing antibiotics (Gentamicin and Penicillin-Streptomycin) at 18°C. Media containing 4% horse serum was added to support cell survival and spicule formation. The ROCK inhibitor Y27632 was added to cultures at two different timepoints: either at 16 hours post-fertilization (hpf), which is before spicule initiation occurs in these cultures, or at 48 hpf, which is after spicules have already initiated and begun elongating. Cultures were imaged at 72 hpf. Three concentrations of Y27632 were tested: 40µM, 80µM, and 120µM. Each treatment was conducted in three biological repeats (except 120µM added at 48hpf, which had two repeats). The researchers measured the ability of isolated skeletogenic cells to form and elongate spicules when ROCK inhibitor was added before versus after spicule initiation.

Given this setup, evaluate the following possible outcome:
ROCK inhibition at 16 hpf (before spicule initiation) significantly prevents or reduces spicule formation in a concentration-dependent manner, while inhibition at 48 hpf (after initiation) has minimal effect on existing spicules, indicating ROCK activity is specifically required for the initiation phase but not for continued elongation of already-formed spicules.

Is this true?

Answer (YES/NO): NO